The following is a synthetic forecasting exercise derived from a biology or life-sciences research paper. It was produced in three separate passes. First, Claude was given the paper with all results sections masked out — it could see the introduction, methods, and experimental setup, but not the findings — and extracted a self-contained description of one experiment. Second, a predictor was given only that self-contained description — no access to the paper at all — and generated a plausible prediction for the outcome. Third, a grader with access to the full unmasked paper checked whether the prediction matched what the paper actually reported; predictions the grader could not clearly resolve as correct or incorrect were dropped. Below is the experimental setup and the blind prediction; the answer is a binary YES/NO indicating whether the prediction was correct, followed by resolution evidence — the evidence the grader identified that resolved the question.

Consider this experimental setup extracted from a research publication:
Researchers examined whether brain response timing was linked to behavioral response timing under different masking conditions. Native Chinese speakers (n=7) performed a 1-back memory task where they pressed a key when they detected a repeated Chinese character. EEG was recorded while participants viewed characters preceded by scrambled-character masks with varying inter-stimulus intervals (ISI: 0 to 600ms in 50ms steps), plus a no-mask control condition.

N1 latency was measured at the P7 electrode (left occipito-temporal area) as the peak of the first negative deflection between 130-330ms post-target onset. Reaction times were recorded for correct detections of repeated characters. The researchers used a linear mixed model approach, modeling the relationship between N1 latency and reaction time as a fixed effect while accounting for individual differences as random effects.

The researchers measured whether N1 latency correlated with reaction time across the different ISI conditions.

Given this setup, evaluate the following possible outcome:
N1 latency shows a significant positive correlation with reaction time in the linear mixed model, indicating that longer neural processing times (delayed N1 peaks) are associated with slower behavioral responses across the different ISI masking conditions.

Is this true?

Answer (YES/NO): YES